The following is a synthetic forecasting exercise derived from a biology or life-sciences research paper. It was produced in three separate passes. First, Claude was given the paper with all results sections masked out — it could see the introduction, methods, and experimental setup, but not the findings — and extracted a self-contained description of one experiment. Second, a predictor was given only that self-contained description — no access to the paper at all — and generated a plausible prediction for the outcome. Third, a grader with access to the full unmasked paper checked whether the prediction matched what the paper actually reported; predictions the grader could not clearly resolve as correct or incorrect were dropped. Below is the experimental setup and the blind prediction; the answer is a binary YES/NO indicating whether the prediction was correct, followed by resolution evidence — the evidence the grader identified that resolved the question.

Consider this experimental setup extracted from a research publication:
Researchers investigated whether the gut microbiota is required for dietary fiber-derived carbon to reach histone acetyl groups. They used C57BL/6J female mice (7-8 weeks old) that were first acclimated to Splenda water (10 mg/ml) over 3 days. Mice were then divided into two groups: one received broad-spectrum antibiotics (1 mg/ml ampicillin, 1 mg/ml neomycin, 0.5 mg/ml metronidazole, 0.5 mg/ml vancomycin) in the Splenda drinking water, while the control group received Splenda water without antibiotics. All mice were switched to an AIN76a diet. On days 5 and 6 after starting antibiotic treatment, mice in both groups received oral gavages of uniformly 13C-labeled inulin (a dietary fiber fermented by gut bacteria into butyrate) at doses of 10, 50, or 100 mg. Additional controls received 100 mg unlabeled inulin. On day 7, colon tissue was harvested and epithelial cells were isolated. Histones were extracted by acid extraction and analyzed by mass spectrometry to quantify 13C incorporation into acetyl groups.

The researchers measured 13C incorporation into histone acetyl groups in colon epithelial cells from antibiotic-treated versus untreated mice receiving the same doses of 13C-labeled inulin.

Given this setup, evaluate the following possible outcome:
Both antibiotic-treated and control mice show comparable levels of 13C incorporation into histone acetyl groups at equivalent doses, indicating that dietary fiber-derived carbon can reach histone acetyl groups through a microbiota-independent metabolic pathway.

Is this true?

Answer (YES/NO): NO